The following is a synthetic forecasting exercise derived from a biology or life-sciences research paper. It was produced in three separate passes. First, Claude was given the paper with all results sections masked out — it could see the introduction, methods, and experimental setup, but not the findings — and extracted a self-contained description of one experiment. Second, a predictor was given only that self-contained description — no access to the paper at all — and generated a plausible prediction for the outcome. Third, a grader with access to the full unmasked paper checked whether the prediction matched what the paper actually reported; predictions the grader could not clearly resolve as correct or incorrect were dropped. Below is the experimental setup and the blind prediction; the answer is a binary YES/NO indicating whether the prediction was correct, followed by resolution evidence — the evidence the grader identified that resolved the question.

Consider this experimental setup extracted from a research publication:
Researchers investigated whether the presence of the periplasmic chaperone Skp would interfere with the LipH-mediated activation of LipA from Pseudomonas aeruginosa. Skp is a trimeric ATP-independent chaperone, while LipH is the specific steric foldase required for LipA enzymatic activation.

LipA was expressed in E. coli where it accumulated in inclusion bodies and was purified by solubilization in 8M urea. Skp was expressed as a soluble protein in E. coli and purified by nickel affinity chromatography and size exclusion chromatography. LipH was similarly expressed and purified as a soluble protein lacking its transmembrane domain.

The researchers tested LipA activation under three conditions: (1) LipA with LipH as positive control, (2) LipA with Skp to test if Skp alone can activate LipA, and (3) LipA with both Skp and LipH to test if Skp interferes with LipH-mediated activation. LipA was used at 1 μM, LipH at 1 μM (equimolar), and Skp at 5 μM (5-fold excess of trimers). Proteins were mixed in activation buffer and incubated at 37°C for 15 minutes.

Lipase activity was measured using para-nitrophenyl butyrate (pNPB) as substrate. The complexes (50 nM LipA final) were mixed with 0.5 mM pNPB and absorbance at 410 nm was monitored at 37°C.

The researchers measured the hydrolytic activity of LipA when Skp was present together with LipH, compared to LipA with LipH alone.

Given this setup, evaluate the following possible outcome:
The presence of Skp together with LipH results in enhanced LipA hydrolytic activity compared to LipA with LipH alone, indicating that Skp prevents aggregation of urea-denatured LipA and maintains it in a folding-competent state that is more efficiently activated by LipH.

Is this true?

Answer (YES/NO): NO